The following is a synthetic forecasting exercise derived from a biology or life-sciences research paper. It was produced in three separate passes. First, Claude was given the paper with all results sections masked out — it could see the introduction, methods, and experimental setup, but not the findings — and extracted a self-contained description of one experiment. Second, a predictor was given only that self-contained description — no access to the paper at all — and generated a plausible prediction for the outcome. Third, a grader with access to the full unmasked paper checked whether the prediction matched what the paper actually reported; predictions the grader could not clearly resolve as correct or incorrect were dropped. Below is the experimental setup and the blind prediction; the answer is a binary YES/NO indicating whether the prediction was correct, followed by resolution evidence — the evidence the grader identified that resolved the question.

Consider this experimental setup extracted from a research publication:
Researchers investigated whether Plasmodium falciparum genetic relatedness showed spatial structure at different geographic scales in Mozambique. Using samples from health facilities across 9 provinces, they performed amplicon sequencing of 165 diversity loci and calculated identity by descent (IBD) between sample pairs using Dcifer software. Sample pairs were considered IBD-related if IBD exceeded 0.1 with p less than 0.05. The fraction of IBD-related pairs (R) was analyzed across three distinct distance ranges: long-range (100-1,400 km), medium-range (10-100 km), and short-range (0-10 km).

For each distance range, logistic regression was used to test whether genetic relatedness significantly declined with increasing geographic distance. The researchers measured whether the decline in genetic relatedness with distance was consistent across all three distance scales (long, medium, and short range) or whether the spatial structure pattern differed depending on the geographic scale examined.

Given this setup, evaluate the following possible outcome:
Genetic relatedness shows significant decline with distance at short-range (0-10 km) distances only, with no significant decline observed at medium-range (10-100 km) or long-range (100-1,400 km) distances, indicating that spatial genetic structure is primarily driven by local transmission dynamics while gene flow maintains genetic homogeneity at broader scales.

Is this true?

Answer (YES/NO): NO